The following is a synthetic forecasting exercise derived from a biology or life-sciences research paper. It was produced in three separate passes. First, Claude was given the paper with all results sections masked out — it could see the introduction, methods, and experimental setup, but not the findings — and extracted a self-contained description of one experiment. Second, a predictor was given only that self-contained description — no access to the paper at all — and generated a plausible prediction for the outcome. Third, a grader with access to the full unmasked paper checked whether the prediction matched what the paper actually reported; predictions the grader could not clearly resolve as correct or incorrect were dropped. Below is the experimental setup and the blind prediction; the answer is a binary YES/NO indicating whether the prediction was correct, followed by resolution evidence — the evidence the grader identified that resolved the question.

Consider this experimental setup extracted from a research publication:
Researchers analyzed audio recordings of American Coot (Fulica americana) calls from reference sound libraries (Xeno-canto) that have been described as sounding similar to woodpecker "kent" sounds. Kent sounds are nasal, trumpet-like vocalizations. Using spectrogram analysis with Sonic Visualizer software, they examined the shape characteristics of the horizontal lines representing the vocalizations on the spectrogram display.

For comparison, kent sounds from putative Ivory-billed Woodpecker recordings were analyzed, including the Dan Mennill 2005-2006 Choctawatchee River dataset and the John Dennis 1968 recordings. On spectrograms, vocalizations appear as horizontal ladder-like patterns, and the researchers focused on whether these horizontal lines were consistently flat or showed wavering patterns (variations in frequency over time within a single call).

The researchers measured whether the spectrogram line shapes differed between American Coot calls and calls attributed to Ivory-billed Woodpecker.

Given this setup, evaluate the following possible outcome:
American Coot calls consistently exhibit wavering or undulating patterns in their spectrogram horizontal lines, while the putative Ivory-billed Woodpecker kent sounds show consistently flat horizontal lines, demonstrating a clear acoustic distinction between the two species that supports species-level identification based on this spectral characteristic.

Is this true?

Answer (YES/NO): YES